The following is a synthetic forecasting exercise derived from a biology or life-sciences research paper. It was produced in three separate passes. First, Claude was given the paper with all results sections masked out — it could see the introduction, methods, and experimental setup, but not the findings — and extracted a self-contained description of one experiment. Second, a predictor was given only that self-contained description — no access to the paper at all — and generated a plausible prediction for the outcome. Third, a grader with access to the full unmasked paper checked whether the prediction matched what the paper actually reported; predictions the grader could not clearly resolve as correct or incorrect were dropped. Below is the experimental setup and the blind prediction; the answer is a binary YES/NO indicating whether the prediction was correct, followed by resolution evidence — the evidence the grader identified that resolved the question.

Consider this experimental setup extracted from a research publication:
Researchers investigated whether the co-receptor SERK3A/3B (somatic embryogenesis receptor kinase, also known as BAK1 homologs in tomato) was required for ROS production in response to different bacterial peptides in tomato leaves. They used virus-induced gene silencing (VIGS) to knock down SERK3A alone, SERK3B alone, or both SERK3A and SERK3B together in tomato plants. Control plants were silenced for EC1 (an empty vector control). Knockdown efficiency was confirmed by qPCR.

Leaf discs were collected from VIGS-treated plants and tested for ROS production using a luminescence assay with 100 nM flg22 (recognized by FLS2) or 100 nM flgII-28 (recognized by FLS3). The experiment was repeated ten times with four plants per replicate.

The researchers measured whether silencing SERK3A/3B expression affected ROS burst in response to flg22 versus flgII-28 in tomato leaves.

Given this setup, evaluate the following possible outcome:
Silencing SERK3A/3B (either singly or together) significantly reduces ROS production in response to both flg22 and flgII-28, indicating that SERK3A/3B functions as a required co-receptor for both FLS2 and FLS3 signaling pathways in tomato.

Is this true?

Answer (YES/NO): NO